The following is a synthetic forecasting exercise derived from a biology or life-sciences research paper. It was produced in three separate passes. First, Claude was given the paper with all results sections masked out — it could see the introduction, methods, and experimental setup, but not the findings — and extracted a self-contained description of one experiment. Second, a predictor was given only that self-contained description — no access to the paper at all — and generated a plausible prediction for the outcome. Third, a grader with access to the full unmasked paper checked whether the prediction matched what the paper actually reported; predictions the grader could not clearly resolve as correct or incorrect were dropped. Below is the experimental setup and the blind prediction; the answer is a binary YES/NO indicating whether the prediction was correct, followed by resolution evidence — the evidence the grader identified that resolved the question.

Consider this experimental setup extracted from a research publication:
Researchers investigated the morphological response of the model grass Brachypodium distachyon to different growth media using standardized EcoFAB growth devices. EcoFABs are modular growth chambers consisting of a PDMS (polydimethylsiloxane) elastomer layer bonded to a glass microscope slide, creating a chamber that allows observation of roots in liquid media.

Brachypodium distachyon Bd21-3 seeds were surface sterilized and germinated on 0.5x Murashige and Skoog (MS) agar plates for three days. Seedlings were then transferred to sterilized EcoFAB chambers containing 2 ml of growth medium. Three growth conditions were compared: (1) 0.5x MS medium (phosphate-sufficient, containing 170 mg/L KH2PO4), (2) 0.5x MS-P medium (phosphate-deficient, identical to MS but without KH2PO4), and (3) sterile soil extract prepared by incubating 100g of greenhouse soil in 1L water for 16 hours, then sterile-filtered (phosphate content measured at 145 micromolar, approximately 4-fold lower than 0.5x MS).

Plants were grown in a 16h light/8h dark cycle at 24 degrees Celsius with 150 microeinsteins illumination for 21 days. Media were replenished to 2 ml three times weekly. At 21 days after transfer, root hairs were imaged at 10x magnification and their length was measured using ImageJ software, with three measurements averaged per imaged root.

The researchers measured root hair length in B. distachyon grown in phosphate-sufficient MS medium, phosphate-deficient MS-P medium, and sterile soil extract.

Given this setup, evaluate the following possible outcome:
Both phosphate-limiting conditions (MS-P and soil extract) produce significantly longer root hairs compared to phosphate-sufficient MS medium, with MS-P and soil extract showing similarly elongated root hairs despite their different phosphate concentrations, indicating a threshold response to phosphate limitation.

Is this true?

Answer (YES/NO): NO